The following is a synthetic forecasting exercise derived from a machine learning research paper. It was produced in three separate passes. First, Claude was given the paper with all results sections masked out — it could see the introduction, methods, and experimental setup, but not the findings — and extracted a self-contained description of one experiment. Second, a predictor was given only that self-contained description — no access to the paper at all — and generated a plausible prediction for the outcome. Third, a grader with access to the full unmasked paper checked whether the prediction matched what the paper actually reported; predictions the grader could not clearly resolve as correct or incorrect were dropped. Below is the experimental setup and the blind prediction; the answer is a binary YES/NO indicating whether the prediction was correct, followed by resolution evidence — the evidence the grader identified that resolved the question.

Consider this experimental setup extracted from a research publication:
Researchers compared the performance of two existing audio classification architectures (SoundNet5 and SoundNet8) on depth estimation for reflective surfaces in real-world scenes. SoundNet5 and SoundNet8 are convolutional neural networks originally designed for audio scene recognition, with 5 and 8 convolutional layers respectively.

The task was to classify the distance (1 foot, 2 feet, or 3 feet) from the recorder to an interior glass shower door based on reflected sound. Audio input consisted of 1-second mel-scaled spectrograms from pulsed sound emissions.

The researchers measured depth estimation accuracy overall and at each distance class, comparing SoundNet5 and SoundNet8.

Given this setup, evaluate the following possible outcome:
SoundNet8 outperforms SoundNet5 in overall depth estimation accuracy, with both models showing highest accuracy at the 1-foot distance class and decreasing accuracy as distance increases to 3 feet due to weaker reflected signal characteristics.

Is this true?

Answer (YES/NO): NO